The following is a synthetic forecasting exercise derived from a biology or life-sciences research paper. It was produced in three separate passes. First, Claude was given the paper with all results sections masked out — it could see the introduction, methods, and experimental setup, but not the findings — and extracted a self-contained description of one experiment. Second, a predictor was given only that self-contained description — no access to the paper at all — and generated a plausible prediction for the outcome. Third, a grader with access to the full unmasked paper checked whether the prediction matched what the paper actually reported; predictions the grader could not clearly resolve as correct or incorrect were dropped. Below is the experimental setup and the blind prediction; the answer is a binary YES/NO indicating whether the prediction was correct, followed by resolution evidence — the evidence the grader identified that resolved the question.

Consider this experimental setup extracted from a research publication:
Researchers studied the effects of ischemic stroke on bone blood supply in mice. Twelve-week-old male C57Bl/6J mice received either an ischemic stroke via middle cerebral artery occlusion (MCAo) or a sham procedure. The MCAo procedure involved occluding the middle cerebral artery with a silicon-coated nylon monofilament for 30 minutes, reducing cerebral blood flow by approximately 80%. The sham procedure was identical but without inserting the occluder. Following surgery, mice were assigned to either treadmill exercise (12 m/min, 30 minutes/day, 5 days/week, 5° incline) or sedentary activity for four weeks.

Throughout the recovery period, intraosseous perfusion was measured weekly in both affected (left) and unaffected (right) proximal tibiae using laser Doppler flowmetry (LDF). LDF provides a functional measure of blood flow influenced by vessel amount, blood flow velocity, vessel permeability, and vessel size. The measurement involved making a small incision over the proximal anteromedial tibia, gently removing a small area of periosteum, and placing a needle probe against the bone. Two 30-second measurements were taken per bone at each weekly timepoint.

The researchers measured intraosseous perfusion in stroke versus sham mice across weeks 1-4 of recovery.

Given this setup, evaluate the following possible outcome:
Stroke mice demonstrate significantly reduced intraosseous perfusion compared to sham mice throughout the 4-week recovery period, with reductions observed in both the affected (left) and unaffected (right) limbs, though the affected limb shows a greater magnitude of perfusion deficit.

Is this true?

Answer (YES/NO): NO